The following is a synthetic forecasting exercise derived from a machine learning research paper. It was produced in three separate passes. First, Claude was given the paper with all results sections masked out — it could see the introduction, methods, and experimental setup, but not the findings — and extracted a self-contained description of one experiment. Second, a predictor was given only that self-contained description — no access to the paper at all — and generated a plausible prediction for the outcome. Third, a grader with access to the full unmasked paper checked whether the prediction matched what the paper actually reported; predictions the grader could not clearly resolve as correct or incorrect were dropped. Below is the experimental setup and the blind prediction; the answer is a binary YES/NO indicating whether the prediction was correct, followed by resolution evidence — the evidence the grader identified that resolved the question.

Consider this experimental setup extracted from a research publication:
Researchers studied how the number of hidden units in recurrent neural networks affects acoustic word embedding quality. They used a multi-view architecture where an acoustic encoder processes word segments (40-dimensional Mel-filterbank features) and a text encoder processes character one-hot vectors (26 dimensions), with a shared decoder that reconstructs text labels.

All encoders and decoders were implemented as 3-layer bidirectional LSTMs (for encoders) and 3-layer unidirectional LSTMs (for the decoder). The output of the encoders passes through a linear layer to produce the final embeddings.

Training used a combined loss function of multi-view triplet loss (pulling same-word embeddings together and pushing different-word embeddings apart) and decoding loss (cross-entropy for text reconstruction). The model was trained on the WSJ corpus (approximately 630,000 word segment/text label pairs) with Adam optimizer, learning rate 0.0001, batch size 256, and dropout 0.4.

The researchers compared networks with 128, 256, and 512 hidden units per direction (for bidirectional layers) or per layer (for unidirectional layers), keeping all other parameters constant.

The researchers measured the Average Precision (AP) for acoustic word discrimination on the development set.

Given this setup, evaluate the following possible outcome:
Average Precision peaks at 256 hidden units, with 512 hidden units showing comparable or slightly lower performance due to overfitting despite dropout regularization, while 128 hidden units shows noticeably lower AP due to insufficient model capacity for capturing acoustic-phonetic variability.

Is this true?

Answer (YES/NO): NO